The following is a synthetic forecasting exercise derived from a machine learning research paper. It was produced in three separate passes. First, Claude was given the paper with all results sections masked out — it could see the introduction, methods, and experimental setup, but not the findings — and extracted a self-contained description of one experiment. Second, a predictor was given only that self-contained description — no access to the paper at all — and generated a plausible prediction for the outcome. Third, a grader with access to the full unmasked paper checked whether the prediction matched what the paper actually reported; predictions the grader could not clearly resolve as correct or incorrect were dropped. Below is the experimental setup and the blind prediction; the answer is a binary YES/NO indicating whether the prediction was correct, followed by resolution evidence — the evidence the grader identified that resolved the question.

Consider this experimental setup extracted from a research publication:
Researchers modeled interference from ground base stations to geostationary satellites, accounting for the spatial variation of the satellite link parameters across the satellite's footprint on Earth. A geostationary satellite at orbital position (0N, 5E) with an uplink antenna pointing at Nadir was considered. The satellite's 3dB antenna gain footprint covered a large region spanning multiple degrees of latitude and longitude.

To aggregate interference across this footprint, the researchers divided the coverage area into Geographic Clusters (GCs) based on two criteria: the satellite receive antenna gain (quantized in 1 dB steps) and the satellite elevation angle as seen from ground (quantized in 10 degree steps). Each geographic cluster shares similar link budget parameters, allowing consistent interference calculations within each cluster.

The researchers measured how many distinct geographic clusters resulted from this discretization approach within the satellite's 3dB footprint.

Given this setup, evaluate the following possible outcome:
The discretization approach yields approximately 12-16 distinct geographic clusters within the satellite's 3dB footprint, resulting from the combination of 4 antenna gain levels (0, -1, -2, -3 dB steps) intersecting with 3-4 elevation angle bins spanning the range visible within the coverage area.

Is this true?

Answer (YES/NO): NO